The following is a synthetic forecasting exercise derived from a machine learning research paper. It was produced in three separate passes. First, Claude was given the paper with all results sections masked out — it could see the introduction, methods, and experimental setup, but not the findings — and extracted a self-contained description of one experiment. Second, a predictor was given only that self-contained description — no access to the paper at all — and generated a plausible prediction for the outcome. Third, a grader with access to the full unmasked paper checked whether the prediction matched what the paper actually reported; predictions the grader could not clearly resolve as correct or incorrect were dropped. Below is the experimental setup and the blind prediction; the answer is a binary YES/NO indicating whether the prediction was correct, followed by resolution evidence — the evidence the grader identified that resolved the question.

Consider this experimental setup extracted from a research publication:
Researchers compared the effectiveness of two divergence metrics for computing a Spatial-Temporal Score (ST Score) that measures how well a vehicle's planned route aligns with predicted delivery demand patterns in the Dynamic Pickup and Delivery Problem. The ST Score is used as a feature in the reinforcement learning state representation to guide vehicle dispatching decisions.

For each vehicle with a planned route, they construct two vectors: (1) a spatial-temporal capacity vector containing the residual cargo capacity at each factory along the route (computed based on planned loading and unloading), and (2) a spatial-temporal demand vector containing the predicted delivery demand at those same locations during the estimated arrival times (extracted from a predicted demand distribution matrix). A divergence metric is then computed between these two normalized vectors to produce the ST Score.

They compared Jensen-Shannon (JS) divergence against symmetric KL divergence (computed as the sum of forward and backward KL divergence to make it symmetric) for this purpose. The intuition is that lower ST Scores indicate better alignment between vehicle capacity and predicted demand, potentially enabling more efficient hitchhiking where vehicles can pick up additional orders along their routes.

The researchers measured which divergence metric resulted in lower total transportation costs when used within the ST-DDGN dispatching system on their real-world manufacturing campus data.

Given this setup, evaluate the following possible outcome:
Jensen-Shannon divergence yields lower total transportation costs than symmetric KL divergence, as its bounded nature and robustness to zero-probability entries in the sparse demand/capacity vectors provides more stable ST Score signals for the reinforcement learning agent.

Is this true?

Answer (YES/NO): YES